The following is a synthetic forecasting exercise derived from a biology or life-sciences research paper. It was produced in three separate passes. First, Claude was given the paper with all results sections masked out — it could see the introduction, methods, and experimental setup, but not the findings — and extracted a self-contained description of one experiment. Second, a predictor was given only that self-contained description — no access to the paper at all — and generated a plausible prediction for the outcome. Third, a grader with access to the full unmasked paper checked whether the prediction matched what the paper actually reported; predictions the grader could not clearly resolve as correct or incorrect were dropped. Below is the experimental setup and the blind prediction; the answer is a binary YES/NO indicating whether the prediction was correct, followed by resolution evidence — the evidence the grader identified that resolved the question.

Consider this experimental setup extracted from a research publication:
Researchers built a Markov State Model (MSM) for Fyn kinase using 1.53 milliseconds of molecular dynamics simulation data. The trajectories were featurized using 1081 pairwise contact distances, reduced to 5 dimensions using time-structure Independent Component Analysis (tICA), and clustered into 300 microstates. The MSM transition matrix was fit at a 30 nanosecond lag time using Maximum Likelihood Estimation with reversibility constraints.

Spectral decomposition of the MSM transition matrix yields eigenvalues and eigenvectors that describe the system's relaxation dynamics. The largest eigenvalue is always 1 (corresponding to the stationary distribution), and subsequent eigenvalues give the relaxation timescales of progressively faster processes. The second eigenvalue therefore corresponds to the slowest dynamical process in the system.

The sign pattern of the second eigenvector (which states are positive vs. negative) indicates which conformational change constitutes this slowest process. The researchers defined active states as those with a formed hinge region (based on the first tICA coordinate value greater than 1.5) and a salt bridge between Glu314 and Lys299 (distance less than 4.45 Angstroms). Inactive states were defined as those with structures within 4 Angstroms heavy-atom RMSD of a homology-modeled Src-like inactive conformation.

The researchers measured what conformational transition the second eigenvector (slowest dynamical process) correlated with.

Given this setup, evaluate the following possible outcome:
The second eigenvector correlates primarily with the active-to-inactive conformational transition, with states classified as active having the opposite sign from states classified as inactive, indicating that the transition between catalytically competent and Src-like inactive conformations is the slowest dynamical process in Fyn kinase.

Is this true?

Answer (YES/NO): YES